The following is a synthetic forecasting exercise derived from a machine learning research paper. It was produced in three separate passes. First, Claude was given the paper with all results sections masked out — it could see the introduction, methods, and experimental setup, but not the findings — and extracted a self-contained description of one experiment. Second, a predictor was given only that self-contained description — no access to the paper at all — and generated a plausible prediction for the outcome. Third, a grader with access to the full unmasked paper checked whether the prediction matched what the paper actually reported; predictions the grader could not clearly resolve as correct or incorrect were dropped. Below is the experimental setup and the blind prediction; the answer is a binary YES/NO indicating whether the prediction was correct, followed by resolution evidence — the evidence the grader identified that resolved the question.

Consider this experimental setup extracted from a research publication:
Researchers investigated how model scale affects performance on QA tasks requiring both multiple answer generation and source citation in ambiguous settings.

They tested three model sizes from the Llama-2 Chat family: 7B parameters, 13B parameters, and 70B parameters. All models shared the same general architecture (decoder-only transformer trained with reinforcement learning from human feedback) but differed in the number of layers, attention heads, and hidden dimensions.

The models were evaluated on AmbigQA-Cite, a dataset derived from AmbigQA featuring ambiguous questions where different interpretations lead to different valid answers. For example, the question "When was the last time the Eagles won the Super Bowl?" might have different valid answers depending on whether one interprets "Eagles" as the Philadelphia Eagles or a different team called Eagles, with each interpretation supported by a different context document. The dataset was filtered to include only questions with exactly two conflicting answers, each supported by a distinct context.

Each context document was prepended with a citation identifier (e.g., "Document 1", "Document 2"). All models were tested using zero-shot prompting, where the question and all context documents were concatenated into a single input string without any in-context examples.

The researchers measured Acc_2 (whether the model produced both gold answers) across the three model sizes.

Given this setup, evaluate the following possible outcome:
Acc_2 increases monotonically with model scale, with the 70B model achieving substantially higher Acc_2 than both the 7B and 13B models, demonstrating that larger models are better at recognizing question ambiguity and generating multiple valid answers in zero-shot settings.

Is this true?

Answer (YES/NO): NO